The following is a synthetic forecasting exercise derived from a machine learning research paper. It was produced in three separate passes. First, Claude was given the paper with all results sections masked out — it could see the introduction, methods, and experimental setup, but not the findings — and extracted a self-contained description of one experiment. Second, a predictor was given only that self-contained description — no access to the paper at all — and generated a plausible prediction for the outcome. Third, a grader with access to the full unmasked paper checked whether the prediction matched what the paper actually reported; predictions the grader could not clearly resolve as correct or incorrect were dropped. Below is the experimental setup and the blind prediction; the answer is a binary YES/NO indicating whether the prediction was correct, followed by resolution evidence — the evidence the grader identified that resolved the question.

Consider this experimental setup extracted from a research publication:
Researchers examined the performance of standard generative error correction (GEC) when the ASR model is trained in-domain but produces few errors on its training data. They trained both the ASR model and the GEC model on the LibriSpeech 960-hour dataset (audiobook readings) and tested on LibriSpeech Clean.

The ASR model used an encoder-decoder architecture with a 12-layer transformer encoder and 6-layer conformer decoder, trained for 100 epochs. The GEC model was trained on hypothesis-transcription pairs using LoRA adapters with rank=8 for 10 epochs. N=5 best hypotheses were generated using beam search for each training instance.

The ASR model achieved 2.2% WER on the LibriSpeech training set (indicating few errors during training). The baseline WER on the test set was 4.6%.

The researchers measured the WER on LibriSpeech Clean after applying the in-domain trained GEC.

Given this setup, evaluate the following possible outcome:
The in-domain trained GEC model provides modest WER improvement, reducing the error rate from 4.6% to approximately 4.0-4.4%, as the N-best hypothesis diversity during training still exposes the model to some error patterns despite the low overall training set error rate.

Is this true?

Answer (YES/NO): YES